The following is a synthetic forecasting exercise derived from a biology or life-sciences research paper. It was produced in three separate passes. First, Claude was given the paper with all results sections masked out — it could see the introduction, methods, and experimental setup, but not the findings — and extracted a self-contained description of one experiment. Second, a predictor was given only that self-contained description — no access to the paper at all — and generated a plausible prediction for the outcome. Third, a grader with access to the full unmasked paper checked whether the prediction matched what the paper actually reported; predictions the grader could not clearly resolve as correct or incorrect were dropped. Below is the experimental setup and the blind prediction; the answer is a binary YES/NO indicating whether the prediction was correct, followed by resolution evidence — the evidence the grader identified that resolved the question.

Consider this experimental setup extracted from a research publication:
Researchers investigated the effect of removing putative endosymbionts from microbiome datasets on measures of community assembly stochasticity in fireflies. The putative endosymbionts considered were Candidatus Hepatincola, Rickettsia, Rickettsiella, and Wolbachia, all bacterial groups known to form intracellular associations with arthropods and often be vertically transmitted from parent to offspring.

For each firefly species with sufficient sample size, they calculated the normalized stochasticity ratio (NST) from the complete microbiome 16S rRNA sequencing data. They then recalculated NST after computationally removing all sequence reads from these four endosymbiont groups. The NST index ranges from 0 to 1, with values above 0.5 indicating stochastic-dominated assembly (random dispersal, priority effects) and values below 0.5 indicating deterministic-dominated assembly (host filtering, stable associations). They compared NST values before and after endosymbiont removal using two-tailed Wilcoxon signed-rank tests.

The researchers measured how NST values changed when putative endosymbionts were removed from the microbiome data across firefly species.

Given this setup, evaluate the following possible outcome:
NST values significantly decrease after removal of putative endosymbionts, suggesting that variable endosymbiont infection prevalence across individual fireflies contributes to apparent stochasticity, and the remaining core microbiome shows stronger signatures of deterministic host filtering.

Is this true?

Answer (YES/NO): NO